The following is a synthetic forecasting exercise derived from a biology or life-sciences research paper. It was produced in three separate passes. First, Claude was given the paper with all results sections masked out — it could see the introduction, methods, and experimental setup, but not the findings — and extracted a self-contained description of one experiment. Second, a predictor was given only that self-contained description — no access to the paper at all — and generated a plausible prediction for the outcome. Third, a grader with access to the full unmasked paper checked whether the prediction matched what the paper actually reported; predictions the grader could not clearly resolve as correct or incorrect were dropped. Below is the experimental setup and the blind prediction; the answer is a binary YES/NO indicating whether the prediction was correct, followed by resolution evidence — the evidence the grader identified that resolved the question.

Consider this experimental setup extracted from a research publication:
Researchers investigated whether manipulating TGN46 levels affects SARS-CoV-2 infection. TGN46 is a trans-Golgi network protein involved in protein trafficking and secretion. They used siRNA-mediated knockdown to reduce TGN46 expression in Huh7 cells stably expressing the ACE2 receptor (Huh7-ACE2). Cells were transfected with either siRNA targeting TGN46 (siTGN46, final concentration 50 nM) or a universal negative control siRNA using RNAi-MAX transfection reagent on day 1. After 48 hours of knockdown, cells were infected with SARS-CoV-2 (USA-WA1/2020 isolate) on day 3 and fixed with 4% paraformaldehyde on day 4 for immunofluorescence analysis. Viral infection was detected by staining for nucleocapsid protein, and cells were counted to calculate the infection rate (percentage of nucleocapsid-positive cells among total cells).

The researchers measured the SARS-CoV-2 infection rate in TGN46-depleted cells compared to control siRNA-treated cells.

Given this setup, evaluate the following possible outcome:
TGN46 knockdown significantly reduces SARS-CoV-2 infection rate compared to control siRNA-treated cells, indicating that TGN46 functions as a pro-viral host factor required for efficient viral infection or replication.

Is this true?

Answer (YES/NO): YES